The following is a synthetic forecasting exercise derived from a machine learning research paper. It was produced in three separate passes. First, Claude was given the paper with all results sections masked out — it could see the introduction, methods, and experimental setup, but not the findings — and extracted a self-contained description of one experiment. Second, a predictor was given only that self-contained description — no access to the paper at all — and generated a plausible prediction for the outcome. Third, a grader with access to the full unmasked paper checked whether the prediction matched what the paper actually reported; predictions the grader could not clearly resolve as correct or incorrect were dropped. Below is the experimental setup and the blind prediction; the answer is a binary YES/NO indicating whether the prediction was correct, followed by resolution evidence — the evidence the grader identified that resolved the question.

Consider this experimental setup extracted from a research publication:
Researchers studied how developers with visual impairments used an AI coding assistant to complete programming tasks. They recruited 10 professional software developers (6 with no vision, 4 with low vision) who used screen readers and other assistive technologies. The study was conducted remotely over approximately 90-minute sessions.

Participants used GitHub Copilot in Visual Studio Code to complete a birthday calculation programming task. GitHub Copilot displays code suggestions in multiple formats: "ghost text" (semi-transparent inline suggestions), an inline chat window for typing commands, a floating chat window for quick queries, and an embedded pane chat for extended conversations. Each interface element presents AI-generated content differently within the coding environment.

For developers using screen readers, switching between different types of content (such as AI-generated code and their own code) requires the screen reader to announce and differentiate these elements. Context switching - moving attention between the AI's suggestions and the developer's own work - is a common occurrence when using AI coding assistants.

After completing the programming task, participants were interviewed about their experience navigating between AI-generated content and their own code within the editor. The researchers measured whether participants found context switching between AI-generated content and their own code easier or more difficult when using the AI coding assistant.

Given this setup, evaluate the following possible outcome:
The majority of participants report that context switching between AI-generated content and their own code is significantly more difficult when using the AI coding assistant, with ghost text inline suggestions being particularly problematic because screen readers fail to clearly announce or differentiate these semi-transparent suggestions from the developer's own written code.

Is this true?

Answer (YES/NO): NO